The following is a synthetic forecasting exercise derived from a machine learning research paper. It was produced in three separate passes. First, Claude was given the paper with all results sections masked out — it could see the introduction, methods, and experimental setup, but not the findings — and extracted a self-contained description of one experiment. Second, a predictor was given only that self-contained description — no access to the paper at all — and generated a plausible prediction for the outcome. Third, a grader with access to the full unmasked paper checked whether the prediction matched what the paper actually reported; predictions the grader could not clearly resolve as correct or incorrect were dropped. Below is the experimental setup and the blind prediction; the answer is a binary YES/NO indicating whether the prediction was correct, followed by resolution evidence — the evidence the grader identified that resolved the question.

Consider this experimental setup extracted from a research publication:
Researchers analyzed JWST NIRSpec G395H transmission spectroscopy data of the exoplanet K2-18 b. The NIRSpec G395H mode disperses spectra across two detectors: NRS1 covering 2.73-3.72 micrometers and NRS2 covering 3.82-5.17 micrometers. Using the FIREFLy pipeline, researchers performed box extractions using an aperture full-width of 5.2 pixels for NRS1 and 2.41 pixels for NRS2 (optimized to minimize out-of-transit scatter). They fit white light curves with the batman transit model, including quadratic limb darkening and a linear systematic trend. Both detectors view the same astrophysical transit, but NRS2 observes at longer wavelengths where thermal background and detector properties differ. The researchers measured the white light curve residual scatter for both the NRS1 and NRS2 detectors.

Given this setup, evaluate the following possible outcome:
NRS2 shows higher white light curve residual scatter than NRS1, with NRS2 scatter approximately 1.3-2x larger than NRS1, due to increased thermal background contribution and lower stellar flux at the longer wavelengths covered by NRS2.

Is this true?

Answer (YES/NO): YES